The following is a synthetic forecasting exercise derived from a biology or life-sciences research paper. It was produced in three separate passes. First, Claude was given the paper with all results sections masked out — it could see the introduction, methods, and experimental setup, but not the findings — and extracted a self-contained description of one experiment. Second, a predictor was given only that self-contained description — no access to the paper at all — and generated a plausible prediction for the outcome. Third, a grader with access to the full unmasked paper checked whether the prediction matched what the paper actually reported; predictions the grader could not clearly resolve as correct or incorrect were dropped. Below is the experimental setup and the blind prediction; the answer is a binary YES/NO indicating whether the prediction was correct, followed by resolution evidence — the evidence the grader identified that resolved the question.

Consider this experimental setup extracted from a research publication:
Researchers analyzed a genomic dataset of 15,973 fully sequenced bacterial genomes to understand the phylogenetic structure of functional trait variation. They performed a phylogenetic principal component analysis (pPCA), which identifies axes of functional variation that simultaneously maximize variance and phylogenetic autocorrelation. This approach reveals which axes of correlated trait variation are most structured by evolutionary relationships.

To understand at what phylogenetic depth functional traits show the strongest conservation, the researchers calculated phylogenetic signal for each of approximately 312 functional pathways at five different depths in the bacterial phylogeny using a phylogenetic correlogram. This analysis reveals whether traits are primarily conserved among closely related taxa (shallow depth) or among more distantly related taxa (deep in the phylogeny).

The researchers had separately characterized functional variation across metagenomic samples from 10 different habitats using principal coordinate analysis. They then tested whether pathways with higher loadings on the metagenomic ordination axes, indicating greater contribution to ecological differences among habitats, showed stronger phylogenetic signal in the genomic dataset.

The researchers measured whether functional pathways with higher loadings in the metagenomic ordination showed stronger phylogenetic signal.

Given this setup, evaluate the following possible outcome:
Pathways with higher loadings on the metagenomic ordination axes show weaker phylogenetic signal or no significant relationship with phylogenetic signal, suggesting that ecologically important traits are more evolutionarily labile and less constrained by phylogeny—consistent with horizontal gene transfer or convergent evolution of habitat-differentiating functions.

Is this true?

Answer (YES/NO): NO